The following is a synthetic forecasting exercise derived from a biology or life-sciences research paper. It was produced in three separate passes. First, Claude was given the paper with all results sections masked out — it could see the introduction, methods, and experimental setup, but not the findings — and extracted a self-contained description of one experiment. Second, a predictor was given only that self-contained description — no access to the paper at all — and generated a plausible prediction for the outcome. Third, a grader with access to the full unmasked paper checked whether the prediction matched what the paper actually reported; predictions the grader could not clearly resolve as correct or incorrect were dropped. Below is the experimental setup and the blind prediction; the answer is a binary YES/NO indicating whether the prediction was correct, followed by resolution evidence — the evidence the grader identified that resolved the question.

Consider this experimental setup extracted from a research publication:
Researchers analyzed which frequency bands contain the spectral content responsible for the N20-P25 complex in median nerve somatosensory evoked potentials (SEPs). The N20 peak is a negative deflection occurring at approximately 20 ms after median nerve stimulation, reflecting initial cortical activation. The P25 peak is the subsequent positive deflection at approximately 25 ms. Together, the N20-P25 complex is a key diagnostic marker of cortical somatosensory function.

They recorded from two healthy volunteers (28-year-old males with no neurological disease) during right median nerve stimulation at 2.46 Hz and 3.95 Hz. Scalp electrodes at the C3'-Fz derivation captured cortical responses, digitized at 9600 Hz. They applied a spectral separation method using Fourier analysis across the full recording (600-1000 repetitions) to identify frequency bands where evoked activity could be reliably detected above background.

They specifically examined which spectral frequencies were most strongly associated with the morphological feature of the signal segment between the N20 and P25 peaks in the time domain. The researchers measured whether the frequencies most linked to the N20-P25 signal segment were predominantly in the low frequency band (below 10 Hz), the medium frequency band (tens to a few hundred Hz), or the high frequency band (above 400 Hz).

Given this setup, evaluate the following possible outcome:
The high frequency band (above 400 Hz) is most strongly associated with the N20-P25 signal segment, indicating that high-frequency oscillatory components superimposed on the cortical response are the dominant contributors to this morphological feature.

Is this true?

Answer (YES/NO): NO